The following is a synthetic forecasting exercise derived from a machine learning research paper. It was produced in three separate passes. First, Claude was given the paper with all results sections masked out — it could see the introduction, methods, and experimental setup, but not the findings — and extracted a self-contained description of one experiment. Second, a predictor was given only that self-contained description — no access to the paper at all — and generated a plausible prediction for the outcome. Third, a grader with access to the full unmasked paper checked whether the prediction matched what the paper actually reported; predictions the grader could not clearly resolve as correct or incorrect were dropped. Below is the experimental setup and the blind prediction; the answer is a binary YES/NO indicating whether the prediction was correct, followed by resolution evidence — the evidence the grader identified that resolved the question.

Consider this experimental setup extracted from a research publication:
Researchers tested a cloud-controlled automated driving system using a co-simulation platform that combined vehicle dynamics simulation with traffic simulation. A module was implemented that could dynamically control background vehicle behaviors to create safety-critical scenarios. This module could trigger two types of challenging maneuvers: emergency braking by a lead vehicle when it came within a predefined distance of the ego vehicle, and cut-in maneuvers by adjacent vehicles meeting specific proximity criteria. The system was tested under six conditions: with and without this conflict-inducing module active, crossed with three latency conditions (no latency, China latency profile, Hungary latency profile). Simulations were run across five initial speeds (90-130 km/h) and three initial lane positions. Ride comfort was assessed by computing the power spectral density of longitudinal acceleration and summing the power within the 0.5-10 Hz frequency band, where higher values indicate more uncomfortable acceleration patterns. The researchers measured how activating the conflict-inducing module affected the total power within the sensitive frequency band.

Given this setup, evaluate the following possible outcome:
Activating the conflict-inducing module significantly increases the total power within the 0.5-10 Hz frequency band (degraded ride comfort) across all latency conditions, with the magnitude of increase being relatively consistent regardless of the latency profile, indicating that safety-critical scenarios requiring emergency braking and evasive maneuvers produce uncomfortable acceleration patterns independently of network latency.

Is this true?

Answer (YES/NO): YES